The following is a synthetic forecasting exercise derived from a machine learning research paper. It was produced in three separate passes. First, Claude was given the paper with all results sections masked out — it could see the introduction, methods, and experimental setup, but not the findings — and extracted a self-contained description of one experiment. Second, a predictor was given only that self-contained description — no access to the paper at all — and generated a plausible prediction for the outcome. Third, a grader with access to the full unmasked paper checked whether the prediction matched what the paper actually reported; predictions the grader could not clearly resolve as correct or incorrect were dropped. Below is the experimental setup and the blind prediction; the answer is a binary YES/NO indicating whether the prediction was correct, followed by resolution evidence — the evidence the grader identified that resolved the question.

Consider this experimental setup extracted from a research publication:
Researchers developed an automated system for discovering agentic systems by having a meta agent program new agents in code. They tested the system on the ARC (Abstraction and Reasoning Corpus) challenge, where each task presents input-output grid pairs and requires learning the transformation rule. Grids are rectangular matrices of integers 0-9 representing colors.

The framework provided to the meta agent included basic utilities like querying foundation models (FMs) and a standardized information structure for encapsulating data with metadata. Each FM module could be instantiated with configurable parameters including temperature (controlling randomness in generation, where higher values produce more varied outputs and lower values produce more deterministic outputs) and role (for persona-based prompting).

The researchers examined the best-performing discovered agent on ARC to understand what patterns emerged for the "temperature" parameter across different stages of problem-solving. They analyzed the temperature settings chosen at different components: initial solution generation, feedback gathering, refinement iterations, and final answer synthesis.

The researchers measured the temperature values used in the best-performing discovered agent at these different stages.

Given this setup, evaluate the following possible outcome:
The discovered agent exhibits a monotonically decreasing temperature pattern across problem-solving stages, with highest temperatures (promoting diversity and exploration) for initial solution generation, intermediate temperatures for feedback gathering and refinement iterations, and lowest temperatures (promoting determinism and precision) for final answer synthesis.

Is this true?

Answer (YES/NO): NO